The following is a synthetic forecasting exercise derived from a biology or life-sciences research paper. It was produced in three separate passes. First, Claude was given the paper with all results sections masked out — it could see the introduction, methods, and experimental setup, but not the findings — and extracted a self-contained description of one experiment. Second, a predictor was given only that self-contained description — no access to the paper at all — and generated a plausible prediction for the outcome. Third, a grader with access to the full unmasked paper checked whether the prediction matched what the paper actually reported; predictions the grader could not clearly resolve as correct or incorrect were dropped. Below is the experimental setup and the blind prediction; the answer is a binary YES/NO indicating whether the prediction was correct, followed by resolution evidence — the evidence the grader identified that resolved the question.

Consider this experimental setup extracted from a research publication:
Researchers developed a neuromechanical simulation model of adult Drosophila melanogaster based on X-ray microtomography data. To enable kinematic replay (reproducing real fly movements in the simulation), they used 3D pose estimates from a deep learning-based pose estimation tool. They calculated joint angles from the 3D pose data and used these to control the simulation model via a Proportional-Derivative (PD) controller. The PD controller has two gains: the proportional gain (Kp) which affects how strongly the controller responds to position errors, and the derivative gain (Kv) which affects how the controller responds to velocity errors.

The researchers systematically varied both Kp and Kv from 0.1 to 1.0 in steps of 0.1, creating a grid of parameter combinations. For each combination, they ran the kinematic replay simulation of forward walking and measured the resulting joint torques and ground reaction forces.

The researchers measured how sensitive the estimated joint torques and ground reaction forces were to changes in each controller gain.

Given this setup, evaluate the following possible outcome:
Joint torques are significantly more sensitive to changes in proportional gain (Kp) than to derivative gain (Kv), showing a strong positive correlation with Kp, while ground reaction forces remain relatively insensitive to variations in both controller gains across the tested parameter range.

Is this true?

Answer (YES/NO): NO